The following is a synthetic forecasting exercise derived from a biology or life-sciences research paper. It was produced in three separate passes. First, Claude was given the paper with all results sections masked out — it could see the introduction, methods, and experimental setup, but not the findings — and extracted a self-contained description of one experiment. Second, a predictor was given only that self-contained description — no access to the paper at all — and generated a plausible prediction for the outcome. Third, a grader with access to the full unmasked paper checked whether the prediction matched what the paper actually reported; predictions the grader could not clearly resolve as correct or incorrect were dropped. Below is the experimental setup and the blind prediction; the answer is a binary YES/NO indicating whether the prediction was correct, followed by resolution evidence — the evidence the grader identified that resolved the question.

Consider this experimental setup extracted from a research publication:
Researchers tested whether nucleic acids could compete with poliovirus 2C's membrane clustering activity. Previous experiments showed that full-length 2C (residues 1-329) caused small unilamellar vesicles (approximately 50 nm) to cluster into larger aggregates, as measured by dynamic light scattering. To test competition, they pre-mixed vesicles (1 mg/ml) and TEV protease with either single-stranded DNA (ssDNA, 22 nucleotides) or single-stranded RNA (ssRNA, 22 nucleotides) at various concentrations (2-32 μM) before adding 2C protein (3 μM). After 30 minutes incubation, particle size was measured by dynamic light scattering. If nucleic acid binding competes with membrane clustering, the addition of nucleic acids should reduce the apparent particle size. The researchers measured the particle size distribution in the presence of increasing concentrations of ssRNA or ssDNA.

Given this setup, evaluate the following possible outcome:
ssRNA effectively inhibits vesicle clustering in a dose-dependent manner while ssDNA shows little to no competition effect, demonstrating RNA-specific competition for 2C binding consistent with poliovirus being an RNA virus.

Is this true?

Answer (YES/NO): NO